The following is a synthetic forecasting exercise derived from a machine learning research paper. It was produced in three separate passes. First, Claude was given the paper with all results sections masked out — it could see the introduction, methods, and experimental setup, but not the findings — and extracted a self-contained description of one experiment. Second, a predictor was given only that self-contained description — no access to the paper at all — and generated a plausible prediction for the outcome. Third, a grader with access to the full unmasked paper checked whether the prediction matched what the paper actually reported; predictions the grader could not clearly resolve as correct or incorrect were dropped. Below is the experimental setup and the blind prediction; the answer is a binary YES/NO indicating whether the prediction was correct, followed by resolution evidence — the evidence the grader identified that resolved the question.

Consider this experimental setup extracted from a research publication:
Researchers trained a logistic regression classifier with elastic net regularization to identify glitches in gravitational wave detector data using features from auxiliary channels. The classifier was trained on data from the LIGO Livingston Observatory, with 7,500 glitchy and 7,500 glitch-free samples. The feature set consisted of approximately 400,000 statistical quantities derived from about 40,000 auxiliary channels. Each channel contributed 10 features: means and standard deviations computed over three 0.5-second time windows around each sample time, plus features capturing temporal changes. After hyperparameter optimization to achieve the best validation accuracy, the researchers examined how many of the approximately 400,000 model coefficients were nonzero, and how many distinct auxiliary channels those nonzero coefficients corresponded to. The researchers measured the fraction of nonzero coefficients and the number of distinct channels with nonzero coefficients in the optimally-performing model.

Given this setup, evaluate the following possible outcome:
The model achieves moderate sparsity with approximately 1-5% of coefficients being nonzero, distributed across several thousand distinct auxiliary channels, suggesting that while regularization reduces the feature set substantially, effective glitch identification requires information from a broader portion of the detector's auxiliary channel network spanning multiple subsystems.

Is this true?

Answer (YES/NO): NO